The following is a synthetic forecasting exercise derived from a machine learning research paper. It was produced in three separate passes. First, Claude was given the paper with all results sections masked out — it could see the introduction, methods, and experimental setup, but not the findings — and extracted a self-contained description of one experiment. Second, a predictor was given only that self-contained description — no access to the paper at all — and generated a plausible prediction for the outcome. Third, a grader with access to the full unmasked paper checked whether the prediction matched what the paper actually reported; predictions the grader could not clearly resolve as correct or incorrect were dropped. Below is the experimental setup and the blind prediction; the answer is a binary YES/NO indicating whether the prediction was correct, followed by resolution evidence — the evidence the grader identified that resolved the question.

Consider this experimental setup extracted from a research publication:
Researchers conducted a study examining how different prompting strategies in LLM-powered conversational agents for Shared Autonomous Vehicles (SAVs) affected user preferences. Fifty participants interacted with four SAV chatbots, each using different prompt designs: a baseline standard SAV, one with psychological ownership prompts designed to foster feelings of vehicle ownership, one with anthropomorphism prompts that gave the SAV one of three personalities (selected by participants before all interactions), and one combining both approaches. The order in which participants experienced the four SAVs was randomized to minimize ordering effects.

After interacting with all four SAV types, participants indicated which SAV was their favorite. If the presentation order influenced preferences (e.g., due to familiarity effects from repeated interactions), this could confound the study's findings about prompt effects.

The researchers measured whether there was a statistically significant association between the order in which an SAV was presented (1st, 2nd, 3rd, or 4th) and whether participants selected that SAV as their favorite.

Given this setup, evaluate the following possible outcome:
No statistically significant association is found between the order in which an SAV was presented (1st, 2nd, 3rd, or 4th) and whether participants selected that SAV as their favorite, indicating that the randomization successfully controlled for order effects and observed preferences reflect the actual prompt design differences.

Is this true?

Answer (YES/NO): YES